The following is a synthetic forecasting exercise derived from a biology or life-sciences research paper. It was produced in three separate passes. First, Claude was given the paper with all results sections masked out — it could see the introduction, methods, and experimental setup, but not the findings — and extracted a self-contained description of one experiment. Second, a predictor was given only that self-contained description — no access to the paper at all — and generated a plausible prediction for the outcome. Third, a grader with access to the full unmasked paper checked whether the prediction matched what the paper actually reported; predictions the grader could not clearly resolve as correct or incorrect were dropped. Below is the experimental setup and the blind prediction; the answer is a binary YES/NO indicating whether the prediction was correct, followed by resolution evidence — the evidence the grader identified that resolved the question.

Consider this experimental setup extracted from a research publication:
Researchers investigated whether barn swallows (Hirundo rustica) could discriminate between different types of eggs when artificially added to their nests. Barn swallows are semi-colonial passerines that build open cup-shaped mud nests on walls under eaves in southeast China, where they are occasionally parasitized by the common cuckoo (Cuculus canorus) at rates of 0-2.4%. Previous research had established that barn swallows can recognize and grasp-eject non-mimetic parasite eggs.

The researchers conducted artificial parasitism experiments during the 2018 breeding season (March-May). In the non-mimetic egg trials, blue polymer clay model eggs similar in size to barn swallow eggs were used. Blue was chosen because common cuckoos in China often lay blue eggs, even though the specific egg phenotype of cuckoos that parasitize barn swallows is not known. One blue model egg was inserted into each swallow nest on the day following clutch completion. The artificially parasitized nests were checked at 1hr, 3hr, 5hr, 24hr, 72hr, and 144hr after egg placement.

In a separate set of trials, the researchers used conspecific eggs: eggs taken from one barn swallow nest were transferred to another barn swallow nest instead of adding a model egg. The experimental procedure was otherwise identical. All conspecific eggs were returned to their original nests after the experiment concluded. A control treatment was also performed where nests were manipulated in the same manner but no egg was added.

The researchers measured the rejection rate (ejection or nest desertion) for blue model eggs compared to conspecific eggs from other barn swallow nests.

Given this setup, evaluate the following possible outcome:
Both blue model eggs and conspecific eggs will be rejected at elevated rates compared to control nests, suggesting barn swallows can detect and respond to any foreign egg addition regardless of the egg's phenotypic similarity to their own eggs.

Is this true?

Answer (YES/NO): NO